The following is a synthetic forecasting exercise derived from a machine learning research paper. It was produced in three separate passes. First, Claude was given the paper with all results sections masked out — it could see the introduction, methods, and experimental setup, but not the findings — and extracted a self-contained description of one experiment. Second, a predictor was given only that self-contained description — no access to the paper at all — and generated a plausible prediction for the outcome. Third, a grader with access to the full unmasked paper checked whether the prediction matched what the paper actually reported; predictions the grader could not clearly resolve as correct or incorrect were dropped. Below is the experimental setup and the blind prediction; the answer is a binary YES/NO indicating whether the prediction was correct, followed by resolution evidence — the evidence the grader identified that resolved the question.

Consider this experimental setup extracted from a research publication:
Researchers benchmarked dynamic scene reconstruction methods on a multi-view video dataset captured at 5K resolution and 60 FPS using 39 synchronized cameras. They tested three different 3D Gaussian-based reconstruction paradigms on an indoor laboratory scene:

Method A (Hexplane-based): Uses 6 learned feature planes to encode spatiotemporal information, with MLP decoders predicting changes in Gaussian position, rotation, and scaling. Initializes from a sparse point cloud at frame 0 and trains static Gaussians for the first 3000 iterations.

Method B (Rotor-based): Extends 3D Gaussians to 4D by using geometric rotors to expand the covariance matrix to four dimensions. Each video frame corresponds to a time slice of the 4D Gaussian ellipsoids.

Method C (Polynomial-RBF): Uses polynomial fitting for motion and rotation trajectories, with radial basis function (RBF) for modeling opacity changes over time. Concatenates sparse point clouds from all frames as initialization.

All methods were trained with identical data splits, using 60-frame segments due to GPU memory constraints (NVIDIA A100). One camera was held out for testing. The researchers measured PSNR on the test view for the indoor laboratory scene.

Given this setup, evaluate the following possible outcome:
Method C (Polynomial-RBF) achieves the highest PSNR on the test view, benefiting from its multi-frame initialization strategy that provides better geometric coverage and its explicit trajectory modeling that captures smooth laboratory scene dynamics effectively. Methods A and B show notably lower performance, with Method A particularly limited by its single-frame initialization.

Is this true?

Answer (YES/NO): NO